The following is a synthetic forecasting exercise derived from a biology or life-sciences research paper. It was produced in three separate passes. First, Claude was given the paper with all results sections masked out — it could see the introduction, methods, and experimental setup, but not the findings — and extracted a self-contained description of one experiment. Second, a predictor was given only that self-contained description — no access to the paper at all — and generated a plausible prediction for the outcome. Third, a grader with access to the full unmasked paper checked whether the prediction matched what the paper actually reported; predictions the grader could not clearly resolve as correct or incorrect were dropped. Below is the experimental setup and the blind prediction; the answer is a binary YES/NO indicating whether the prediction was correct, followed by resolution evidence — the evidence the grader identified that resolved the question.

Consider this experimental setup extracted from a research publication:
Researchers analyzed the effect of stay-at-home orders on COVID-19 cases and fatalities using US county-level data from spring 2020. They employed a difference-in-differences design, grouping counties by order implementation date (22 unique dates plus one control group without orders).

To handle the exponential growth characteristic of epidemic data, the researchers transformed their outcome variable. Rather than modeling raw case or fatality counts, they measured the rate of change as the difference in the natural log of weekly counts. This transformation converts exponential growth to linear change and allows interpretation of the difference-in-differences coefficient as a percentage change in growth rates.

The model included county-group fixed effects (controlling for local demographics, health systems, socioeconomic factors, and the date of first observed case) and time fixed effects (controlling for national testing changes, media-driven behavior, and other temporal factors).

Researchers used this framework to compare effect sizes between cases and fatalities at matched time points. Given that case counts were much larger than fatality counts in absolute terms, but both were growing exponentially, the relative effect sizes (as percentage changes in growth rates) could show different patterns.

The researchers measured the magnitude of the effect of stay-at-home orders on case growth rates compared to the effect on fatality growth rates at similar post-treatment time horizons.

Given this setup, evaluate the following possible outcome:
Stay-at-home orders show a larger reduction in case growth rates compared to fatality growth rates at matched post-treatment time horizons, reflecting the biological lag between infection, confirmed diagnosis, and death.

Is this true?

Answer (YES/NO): NO